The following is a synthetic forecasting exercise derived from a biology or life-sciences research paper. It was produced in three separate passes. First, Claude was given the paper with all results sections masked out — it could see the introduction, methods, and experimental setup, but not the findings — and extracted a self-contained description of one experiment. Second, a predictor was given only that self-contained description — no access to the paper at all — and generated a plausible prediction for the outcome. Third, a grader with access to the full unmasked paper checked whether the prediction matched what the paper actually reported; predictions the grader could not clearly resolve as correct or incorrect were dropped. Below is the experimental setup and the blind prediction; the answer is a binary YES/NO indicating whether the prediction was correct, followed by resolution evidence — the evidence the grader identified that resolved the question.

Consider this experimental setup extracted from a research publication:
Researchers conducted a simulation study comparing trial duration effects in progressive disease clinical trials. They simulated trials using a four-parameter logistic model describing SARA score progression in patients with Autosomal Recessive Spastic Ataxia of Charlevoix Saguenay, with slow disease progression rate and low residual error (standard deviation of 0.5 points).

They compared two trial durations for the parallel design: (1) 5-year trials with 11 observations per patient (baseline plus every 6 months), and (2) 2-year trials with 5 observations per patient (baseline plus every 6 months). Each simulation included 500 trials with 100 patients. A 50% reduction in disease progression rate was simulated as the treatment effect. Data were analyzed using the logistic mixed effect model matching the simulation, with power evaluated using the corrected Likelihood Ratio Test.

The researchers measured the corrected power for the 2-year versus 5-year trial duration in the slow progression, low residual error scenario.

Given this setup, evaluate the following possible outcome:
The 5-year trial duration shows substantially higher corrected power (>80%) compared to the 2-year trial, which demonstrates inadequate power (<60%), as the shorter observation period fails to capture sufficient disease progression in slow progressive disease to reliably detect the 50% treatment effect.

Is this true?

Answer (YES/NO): NO